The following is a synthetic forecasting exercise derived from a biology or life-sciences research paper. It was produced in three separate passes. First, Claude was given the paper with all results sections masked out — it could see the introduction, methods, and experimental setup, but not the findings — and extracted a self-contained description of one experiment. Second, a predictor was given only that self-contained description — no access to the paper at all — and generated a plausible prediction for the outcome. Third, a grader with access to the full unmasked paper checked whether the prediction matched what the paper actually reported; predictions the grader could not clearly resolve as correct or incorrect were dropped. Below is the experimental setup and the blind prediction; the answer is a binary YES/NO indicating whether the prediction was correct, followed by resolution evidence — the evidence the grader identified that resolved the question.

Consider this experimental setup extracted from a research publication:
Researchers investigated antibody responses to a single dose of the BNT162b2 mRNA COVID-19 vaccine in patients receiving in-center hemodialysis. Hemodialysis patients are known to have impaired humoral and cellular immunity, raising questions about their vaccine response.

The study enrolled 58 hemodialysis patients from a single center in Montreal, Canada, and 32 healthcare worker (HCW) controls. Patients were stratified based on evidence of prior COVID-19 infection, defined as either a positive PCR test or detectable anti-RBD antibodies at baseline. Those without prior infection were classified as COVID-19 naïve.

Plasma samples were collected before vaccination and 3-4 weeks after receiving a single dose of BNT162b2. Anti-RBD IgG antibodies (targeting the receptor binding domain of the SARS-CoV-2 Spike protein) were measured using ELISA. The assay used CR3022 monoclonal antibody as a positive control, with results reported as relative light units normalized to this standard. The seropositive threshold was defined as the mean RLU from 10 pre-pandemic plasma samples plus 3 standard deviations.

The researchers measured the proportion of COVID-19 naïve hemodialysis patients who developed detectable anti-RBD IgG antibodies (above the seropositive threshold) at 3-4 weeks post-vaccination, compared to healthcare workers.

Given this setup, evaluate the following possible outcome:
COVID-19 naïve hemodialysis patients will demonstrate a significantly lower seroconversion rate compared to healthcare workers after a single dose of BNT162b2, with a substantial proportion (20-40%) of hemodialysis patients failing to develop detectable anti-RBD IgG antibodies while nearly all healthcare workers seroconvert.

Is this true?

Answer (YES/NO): NO